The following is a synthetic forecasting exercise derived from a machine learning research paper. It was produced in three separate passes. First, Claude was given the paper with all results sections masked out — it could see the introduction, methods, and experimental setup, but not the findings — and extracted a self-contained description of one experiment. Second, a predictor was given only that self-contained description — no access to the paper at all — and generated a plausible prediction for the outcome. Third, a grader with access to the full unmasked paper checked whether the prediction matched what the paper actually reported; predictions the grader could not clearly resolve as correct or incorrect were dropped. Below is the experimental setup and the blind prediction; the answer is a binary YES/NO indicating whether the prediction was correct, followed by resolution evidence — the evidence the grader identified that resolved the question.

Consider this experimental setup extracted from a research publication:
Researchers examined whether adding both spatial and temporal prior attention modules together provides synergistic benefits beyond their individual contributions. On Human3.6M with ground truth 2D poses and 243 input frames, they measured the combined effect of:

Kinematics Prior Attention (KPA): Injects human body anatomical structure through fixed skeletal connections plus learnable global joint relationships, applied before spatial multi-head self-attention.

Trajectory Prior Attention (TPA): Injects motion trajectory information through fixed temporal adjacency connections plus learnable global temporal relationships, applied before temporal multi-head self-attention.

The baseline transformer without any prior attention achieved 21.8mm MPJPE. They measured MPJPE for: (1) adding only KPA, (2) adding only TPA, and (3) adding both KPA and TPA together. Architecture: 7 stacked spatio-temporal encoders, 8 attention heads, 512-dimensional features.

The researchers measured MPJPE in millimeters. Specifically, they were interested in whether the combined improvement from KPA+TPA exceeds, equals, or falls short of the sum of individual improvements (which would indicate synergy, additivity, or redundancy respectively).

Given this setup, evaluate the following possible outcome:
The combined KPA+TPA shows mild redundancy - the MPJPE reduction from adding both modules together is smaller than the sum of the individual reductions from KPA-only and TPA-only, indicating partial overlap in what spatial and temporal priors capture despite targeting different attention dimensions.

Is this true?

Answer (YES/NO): YES